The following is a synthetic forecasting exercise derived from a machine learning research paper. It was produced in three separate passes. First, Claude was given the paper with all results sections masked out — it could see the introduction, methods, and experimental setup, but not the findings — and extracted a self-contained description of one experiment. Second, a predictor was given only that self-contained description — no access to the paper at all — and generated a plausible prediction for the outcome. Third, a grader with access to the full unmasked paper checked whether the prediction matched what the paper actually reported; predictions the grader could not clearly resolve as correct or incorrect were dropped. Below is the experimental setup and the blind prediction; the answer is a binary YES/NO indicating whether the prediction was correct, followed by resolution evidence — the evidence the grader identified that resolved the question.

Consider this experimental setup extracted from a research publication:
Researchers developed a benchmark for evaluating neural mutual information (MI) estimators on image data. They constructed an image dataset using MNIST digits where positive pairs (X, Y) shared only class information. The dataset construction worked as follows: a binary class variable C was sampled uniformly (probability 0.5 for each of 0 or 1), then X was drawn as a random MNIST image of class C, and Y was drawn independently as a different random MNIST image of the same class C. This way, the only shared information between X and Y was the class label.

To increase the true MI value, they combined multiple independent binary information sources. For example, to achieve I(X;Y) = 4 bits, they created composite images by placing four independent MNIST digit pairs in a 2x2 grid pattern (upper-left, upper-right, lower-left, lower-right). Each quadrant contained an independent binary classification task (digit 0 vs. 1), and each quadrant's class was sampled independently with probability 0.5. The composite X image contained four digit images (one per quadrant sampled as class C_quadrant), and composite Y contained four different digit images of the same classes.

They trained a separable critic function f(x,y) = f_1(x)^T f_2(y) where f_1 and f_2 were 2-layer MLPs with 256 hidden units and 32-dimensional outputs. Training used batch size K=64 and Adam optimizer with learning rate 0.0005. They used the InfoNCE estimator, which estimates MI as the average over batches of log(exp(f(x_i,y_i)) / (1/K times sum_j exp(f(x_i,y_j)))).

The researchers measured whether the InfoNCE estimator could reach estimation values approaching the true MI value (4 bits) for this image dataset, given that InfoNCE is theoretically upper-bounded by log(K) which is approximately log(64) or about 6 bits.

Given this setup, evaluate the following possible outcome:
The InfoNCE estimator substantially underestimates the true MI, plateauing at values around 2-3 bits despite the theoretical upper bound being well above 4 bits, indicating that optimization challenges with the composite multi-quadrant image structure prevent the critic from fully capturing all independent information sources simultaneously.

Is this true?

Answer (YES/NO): NO